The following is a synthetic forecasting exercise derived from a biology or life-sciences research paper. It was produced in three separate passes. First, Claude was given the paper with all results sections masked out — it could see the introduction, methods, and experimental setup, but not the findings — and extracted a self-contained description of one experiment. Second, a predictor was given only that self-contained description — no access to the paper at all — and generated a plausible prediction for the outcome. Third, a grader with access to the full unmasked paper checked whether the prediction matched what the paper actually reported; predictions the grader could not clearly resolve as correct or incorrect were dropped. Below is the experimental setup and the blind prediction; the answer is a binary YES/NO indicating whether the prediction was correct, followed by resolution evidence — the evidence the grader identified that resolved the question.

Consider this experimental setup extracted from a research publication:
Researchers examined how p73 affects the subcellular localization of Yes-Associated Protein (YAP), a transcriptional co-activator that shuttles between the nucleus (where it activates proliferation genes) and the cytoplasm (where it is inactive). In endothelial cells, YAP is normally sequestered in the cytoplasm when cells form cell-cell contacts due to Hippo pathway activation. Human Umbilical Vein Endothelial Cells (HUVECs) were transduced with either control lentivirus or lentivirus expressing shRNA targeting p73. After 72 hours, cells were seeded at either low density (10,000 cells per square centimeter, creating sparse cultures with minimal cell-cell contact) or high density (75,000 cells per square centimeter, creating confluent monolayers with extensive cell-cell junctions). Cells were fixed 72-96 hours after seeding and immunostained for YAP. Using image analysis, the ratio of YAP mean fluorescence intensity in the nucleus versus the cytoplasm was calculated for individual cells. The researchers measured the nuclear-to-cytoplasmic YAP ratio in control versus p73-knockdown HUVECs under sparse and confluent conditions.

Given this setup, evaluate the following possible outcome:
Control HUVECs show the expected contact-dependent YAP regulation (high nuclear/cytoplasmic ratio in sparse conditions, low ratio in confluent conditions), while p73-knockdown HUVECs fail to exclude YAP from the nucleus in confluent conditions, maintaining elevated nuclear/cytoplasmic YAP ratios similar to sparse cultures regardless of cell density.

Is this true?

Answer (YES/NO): YES